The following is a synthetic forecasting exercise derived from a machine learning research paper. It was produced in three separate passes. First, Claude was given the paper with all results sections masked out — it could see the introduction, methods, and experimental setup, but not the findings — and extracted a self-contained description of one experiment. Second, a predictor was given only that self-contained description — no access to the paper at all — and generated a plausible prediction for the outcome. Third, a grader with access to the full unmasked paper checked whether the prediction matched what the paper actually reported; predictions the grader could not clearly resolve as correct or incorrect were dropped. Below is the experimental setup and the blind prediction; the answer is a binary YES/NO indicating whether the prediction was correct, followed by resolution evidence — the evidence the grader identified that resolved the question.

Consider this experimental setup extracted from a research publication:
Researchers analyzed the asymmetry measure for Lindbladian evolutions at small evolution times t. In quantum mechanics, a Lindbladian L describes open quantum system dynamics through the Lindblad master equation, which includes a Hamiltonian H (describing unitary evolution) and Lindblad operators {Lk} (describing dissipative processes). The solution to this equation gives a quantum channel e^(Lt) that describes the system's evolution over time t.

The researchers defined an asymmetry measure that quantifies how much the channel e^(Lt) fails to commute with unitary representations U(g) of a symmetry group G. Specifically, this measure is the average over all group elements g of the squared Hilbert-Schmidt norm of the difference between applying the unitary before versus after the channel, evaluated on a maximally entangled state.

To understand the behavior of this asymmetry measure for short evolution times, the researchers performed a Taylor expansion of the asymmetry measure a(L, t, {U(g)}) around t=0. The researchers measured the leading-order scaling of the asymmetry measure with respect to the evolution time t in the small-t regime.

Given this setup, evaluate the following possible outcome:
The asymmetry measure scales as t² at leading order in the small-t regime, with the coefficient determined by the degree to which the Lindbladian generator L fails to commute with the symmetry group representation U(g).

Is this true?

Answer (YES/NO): YES